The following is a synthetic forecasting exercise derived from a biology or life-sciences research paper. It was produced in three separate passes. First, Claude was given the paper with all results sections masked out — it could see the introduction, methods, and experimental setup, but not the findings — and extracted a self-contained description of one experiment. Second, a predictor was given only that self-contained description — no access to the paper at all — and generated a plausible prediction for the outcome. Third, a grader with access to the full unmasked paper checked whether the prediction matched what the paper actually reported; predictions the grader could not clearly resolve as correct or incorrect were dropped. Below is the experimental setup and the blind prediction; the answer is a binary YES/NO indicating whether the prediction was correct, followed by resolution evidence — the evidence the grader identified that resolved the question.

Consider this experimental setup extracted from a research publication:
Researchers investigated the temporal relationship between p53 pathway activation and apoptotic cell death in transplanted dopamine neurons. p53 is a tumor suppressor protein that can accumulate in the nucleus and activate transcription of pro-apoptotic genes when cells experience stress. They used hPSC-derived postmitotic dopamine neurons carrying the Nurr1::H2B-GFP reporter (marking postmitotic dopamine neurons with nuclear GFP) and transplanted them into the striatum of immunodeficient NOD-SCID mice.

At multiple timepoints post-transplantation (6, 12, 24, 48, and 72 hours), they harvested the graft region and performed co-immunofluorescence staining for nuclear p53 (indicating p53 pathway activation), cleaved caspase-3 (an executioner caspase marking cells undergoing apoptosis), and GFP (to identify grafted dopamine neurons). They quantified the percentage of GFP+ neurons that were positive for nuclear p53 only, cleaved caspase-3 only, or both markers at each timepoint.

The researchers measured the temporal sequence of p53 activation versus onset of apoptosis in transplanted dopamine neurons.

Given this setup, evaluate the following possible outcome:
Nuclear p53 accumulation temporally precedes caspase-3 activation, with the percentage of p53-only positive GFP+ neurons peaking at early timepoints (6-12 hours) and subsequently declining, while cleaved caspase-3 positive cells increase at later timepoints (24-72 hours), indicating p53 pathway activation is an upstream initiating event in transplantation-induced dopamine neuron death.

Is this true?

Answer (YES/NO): NO